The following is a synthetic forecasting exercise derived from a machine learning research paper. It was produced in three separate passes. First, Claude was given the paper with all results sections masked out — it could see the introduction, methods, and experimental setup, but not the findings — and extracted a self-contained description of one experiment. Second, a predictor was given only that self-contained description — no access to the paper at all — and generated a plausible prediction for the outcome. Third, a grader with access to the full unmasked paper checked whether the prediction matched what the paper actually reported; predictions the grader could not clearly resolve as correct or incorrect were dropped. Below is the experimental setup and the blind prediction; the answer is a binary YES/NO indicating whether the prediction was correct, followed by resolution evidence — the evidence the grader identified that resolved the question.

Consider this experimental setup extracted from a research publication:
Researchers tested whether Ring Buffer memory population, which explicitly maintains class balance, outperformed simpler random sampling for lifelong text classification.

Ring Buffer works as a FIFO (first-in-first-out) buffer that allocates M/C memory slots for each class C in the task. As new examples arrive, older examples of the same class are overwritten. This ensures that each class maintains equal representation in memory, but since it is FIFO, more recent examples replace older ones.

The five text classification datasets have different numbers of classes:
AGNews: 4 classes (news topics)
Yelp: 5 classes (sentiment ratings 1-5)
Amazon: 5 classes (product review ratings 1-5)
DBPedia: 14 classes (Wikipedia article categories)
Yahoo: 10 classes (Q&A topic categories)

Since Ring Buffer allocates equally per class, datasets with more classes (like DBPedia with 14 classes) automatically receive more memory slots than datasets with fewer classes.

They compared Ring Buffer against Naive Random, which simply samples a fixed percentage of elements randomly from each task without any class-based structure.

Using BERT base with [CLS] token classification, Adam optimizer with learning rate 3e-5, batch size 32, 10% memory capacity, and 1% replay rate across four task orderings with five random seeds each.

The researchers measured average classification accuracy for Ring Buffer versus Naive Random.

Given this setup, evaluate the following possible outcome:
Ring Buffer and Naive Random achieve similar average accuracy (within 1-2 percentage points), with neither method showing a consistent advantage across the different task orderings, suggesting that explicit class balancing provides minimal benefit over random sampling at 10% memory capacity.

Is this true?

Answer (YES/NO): NO